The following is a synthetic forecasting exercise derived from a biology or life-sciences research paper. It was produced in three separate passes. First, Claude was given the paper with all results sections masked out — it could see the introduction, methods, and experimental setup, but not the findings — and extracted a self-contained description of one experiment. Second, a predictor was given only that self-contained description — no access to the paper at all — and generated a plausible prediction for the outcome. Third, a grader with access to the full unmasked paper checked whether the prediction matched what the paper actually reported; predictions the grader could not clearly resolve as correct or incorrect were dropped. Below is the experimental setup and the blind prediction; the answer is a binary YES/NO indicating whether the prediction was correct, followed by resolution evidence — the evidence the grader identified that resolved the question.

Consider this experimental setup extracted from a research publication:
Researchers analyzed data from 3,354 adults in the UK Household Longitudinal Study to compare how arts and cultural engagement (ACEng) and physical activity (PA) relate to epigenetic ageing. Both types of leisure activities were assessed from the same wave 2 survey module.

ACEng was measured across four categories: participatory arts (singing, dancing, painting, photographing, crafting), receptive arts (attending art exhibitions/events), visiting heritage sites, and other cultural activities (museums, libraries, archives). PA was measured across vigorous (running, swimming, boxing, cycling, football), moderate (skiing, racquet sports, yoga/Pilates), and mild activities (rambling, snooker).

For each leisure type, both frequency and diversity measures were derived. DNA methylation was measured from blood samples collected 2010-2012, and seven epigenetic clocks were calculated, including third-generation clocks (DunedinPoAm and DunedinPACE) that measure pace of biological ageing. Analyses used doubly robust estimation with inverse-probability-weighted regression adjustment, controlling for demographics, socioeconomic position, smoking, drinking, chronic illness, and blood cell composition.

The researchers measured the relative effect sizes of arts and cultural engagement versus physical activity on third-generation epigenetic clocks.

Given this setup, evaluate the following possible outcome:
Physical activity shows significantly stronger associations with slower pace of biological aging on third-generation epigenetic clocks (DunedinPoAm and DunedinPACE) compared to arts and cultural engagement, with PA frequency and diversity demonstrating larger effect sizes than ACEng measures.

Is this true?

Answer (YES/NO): NO